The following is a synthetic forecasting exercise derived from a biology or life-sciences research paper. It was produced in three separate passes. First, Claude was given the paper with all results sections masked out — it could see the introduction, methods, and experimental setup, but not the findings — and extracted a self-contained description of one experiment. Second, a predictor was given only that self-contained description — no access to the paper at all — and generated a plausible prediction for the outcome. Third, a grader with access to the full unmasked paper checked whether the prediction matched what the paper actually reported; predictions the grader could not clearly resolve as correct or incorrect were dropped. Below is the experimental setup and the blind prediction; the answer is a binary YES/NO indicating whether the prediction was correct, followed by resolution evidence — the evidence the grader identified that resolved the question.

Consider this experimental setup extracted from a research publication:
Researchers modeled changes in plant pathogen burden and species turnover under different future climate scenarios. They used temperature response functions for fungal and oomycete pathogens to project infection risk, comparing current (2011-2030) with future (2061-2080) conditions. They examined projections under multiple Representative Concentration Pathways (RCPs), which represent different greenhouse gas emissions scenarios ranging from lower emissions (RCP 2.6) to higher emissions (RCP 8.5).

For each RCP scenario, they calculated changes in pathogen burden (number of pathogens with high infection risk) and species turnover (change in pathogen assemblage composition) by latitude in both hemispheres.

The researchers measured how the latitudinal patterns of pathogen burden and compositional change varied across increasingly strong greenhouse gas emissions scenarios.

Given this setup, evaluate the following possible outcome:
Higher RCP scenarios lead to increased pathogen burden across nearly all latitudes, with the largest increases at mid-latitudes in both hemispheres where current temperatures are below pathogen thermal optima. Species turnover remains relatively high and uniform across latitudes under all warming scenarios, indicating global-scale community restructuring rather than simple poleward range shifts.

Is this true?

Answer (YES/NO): NO